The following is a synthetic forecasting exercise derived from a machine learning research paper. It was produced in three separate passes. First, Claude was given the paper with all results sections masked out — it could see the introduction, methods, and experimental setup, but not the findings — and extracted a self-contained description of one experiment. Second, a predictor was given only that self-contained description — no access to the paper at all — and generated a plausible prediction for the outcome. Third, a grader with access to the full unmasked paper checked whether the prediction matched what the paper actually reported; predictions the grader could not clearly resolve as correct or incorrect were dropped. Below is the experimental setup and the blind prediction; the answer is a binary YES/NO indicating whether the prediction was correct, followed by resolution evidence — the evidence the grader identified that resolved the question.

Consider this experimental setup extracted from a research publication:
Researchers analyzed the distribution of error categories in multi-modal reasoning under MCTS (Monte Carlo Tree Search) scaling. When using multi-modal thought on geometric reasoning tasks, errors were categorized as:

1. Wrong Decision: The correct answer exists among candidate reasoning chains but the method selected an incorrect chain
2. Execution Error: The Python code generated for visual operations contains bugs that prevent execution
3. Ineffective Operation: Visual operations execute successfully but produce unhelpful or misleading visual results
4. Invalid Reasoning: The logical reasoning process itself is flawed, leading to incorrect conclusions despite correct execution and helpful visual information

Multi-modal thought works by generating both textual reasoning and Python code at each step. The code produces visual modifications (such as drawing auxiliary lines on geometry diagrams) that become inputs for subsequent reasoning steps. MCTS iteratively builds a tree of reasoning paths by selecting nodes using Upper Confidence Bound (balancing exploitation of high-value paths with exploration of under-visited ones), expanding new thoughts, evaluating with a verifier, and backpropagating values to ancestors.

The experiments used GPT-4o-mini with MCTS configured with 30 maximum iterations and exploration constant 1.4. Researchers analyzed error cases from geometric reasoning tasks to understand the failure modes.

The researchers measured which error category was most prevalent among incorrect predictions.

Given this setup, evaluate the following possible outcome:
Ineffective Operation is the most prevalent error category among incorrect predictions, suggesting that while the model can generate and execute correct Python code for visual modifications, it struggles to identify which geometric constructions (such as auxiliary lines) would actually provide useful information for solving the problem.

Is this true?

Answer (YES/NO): NO